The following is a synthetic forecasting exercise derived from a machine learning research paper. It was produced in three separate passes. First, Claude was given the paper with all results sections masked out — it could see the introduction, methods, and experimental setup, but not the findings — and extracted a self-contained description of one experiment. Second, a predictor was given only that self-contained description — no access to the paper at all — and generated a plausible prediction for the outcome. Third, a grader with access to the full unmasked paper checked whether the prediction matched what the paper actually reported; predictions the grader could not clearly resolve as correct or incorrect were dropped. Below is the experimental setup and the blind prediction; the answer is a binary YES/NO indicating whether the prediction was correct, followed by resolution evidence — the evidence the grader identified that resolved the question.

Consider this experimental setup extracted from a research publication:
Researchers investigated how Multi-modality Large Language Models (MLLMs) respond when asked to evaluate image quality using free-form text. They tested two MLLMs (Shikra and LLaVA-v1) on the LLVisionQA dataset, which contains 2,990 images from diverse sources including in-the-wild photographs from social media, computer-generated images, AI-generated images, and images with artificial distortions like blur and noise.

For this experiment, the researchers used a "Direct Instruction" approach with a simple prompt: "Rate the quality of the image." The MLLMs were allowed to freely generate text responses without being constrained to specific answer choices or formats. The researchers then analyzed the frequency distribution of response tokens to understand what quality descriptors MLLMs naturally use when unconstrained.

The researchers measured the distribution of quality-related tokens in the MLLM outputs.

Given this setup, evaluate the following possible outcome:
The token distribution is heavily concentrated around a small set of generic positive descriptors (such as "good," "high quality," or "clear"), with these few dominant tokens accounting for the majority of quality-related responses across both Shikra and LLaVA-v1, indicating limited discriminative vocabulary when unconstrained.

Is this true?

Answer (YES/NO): NO